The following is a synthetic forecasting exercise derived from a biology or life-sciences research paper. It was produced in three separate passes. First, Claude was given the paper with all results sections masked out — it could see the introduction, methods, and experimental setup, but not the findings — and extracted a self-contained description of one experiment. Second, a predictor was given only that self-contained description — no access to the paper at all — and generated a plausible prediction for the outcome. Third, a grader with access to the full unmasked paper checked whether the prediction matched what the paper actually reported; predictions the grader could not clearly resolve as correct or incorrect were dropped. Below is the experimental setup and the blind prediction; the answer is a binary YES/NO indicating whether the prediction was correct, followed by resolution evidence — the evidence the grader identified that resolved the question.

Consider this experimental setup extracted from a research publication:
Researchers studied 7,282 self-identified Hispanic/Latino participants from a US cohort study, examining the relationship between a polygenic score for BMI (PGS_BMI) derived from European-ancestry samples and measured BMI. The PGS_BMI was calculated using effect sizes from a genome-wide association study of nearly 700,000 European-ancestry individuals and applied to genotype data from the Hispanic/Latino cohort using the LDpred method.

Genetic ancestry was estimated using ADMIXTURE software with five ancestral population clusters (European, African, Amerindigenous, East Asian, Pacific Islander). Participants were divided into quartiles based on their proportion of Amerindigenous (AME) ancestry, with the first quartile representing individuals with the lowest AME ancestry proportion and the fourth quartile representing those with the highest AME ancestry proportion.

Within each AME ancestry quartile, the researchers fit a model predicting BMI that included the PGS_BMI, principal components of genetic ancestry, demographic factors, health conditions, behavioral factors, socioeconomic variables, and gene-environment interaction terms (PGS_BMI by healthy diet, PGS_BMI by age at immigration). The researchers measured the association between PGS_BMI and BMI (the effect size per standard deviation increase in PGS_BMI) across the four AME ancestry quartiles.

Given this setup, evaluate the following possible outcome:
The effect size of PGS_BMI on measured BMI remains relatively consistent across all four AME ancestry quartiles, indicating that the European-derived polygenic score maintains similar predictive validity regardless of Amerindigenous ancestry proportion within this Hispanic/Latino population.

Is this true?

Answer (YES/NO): NO